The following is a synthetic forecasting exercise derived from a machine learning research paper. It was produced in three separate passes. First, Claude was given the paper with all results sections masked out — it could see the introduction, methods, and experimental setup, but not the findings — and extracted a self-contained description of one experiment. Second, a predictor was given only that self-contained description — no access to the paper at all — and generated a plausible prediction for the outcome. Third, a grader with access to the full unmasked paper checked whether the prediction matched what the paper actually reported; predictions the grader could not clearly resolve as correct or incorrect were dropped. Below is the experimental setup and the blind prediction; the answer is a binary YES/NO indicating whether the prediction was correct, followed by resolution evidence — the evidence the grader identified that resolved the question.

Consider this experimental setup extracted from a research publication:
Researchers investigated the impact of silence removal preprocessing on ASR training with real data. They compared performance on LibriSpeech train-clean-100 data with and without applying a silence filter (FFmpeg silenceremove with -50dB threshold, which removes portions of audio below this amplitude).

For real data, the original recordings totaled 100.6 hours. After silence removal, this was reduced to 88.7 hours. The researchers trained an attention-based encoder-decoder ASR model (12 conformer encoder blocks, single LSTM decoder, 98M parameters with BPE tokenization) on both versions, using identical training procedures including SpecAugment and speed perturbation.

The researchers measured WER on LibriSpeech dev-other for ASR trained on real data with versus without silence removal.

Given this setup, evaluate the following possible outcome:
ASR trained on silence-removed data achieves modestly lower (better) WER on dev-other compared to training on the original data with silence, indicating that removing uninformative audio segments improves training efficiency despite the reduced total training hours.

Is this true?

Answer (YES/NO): NO